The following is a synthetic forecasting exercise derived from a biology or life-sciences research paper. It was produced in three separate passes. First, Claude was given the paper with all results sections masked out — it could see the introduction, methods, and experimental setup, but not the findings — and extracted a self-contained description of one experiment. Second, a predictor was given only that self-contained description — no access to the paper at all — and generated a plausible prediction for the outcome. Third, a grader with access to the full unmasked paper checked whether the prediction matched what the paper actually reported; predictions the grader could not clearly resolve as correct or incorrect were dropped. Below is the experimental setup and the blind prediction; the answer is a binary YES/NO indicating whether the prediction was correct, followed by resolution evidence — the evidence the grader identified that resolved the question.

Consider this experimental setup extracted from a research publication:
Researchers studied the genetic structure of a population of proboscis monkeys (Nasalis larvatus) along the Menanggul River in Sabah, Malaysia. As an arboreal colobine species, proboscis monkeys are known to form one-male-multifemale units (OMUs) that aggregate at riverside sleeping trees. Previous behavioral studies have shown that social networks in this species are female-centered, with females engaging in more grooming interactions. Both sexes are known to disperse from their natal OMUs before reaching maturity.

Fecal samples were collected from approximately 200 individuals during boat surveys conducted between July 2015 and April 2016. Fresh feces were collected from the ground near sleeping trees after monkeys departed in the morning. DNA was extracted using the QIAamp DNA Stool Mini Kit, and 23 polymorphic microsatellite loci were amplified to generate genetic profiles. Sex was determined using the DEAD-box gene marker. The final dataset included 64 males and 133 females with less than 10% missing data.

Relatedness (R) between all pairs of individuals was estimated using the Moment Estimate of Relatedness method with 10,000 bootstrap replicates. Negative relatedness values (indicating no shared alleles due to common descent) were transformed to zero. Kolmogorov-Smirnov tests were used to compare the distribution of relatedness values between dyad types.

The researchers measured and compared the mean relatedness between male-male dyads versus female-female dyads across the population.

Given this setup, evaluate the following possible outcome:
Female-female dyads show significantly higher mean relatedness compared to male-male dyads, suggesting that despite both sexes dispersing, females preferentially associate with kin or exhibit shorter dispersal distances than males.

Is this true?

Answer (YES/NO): NO